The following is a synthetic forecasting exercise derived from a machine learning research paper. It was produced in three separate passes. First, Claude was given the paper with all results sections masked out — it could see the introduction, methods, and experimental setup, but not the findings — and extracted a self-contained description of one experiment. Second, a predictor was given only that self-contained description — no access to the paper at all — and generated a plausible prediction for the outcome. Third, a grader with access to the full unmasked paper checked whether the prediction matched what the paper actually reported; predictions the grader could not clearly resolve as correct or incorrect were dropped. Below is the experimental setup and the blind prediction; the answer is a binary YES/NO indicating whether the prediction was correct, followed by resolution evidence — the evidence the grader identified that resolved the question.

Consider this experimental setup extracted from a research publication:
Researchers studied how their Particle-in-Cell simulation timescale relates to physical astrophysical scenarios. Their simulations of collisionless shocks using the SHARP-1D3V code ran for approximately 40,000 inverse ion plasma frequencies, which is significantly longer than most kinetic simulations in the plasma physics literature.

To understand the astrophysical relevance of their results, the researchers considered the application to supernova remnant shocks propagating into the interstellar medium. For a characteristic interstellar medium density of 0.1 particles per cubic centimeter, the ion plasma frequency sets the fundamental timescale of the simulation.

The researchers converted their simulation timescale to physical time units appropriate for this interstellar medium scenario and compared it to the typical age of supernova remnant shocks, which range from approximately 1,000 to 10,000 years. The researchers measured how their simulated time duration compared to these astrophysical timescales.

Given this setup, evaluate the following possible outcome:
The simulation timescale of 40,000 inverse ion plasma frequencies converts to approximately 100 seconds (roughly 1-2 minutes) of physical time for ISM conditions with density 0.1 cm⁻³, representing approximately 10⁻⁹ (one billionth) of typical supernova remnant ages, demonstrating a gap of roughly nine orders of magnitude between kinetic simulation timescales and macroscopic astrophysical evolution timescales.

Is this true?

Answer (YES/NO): YES